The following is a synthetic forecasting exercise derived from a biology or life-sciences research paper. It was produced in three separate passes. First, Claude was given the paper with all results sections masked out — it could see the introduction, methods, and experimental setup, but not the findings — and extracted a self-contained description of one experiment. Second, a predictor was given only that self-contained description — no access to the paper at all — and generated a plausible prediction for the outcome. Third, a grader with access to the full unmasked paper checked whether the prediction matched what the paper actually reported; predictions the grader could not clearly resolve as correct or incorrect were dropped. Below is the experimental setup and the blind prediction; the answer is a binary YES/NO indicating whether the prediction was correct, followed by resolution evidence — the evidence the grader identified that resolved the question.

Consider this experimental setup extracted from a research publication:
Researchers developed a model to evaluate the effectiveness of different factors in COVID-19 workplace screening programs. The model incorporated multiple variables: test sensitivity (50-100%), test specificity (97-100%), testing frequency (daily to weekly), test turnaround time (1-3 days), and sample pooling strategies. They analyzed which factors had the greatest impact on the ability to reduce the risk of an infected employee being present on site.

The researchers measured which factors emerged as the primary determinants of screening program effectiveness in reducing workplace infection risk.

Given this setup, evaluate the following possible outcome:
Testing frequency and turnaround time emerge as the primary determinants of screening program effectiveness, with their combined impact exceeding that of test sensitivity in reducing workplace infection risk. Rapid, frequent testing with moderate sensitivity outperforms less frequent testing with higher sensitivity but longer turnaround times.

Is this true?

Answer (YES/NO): NO